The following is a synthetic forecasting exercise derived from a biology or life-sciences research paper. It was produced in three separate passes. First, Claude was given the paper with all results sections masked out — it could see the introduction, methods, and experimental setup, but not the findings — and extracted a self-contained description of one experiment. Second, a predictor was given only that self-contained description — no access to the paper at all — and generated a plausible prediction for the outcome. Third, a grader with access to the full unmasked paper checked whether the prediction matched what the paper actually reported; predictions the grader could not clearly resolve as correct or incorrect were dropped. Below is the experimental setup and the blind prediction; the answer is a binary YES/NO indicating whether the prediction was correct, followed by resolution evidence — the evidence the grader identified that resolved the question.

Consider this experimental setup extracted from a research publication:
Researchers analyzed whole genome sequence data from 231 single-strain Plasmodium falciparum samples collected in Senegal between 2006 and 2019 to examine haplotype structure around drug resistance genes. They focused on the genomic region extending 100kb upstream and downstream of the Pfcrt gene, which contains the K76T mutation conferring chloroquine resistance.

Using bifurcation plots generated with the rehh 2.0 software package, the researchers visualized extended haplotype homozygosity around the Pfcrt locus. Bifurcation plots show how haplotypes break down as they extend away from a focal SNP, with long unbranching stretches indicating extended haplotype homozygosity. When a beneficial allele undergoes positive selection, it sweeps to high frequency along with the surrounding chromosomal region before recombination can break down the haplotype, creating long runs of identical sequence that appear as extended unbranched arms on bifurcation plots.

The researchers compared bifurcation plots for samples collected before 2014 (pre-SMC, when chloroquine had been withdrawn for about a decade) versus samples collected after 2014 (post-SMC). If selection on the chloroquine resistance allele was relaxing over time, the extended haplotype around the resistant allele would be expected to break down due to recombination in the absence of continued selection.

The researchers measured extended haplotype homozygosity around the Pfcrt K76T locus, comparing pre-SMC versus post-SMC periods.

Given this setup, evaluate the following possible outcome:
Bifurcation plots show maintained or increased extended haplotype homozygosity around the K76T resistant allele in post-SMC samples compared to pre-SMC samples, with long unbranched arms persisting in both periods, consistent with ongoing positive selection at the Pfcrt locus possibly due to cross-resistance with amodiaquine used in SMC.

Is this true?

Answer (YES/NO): NO